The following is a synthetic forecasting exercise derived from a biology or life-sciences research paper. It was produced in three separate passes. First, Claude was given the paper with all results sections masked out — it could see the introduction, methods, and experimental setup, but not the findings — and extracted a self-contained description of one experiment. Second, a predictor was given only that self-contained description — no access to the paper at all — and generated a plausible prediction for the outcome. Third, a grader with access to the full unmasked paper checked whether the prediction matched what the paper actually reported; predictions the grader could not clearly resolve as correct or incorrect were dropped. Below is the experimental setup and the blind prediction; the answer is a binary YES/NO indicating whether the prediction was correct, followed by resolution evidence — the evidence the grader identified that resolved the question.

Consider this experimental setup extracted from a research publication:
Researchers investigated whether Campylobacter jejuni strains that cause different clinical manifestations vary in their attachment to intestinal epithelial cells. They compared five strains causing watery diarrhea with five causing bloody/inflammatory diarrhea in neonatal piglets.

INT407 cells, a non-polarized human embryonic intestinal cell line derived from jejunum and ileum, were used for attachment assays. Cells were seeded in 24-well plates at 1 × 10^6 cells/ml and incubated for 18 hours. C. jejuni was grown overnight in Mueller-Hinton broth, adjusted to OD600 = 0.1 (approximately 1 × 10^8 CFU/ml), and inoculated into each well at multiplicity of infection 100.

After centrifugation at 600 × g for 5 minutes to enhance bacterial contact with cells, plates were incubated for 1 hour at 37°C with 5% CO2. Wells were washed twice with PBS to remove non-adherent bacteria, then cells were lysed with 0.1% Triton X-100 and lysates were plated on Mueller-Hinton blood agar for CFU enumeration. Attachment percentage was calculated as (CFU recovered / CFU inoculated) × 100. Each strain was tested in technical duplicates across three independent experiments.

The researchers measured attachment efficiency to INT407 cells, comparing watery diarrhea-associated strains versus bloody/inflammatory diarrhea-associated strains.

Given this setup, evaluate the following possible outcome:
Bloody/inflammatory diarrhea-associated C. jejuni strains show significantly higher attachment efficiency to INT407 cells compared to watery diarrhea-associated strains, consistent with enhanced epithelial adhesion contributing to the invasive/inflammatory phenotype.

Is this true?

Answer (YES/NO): NO